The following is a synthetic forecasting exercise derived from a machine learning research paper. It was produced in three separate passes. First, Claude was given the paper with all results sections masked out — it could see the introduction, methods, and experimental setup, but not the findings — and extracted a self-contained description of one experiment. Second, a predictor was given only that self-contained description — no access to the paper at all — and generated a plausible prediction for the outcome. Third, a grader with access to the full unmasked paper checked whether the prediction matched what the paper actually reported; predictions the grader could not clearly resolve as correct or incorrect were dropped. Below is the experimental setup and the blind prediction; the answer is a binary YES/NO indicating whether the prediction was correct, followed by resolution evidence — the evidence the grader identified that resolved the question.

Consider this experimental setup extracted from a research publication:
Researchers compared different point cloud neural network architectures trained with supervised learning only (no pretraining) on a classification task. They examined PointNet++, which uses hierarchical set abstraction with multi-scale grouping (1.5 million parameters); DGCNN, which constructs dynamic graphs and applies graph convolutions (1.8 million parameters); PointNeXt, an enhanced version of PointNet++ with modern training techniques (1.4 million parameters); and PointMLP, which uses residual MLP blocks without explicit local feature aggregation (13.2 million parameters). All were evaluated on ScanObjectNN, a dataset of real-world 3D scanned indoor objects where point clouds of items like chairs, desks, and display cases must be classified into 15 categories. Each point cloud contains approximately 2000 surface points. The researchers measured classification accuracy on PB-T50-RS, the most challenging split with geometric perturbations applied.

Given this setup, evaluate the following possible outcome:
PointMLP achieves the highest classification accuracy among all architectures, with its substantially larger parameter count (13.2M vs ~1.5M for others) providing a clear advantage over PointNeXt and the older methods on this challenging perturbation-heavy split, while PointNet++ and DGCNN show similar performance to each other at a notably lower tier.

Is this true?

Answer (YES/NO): NO